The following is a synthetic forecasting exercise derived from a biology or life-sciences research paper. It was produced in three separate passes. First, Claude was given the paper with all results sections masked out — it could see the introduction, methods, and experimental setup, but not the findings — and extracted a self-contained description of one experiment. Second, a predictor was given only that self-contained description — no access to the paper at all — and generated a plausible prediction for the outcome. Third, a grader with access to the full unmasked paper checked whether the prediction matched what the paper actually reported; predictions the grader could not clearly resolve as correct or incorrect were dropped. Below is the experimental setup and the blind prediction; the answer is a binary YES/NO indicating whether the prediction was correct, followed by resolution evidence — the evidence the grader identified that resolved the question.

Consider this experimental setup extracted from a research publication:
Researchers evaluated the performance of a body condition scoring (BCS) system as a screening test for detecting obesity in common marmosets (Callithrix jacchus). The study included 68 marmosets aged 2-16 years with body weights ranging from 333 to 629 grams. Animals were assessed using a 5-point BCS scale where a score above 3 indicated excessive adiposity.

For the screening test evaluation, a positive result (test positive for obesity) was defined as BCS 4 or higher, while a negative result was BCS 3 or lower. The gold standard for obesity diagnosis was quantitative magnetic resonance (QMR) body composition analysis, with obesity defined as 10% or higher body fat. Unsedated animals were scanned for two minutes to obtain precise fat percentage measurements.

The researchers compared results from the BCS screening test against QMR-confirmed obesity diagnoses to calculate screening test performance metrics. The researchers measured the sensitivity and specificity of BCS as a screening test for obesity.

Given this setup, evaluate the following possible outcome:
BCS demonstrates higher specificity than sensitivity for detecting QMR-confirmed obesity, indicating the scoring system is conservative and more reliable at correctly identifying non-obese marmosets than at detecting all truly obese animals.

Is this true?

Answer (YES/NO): NO